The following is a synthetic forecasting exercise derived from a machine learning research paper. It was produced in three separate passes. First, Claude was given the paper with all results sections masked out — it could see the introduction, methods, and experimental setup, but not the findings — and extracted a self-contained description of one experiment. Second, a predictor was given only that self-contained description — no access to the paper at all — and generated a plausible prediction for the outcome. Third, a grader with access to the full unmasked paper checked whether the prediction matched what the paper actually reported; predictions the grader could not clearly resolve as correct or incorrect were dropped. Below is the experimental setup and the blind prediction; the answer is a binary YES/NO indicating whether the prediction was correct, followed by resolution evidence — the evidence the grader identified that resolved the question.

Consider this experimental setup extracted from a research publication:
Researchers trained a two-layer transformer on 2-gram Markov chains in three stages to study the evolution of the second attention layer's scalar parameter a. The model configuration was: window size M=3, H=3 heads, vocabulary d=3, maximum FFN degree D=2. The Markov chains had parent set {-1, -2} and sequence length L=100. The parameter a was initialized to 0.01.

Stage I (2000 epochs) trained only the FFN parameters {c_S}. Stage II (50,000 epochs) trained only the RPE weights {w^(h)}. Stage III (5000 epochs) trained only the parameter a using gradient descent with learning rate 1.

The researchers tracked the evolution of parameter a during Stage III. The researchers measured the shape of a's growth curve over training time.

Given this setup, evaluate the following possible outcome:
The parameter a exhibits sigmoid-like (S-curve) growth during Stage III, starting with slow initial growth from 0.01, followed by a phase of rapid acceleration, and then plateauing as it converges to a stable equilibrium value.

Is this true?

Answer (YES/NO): NO